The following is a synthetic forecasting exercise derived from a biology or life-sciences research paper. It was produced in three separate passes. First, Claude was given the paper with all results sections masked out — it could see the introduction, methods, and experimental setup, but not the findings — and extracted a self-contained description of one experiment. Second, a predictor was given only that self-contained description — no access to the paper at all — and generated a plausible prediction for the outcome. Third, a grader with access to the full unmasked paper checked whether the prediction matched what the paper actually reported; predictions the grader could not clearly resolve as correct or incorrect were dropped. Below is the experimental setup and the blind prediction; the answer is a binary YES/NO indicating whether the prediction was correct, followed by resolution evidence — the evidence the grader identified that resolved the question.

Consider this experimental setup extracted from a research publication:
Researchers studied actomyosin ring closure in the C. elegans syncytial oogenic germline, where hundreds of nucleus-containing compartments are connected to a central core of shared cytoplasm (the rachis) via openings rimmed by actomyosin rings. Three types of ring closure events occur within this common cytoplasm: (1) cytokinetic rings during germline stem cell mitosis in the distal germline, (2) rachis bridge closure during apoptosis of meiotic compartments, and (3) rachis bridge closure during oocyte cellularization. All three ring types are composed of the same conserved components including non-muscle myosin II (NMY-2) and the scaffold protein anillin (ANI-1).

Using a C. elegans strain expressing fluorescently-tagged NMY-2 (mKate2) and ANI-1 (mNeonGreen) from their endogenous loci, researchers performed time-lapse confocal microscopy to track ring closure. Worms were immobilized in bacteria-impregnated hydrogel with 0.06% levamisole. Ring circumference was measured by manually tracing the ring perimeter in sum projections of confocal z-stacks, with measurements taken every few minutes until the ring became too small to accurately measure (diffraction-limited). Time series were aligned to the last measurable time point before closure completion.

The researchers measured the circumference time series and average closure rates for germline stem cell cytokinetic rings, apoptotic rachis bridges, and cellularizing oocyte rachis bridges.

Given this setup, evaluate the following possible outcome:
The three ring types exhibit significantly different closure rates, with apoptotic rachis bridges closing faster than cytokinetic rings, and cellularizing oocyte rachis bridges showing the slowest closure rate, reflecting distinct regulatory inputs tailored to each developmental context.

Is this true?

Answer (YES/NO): NO